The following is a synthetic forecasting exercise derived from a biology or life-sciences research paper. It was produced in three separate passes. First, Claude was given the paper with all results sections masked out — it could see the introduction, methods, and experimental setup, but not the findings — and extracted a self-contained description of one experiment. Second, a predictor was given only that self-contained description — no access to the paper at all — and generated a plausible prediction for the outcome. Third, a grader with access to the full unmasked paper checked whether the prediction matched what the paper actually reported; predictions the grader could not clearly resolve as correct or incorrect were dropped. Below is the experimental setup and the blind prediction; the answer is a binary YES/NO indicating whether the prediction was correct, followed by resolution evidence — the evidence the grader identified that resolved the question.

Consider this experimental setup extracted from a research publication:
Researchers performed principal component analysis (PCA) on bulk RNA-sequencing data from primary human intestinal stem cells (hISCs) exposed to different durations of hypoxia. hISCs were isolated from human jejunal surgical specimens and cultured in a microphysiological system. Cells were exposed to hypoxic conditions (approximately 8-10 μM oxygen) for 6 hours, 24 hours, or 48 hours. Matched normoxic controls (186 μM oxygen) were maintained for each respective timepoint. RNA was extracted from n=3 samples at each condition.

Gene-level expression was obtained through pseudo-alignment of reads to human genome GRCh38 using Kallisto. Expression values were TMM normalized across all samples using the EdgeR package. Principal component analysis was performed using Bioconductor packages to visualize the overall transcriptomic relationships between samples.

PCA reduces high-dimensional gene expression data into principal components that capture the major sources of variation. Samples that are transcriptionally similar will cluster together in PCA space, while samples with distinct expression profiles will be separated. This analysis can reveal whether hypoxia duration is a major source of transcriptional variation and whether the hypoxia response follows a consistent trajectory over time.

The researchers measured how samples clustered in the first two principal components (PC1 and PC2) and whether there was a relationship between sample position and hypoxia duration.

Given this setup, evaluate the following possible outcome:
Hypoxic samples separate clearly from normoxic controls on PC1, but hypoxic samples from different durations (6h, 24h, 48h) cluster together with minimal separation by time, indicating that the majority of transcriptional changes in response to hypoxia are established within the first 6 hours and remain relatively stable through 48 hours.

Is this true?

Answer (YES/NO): NO